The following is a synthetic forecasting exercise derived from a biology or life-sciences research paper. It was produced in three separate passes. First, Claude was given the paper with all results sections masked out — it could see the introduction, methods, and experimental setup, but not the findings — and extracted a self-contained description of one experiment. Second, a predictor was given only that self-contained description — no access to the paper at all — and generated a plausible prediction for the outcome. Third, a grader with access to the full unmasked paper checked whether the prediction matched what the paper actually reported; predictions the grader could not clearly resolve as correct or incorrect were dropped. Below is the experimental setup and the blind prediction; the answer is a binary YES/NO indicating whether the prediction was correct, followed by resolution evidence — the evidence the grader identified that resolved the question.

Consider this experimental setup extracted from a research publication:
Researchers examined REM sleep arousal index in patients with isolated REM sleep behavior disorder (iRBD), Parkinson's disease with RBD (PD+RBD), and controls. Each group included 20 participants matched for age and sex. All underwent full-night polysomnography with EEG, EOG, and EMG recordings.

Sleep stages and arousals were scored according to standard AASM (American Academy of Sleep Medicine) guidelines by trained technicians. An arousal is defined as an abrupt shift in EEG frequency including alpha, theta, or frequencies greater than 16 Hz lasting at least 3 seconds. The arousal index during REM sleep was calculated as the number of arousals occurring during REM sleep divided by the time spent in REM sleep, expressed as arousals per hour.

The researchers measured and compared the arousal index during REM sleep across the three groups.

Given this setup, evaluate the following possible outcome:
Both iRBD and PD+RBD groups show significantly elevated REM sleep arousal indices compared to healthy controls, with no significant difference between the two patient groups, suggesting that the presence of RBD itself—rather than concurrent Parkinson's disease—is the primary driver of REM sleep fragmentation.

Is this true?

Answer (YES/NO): NO